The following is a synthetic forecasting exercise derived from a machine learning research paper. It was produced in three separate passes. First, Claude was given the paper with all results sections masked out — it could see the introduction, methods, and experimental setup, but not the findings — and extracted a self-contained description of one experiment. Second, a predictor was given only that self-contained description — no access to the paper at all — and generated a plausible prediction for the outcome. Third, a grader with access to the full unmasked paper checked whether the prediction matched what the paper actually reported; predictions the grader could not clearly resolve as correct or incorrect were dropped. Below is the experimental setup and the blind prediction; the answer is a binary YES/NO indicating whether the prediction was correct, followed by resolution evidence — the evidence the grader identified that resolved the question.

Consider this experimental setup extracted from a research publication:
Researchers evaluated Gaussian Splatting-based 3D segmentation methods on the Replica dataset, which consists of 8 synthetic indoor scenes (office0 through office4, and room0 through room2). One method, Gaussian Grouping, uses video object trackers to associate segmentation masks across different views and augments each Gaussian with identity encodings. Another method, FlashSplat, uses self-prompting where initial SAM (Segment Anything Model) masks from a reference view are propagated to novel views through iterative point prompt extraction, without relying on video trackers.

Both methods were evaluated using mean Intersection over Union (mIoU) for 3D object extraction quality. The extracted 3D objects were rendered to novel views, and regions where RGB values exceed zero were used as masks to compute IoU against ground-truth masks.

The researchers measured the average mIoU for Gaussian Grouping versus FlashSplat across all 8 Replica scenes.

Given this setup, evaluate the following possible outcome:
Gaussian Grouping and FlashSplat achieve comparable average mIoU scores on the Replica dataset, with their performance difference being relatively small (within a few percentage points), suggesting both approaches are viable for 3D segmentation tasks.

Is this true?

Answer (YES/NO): NO